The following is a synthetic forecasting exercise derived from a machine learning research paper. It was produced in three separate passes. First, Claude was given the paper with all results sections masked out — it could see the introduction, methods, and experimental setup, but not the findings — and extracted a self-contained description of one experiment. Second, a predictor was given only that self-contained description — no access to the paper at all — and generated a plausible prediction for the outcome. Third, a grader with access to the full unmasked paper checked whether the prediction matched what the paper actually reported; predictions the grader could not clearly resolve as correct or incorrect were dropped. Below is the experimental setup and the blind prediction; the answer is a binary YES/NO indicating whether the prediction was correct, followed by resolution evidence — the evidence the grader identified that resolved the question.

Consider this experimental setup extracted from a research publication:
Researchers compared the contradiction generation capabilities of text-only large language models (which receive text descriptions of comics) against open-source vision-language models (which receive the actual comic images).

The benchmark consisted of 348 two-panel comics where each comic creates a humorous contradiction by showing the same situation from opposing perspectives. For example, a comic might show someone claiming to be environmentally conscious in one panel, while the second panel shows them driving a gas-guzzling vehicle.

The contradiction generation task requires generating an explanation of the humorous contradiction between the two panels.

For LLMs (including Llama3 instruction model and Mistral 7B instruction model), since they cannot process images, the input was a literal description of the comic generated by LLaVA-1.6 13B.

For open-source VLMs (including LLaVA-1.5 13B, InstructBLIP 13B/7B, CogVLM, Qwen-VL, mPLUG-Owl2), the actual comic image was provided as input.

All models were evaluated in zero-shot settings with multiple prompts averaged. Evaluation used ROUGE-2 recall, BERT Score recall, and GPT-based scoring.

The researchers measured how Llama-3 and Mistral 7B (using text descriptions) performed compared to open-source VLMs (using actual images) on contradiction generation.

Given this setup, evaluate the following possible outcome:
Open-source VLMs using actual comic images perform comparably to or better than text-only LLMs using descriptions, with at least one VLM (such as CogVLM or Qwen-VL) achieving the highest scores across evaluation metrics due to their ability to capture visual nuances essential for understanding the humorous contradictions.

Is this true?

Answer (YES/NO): NO